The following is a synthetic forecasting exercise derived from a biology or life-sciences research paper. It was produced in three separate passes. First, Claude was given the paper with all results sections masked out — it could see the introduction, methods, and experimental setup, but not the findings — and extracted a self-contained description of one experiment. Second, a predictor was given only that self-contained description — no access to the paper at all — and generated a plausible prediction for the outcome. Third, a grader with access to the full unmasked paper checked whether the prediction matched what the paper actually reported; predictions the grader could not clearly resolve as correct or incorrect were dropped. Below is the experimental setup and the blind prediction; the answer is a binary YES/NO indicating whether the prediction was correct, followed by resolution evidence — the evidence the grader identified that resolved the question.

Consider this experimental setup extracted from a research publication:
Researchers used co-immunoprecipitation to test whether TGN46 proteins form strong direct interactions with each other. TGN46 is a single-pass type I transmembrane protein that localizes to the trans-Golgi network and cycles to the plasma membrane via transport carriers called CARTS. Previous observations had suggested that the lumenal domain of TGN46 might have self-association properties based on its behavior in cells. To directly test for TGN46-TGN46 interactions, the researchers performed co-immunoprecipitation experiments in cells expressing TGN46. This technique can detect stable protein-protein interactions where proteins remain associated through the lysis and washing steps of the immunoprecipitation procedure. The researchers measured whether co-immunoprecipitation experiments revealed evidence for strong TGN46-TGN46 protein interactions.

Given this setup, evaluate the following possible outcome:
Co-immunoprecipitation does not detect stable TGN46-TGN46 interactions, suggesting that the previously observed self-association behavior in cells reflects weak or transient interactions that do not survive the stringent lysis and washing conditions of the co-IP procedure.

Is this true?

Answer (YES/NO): YES